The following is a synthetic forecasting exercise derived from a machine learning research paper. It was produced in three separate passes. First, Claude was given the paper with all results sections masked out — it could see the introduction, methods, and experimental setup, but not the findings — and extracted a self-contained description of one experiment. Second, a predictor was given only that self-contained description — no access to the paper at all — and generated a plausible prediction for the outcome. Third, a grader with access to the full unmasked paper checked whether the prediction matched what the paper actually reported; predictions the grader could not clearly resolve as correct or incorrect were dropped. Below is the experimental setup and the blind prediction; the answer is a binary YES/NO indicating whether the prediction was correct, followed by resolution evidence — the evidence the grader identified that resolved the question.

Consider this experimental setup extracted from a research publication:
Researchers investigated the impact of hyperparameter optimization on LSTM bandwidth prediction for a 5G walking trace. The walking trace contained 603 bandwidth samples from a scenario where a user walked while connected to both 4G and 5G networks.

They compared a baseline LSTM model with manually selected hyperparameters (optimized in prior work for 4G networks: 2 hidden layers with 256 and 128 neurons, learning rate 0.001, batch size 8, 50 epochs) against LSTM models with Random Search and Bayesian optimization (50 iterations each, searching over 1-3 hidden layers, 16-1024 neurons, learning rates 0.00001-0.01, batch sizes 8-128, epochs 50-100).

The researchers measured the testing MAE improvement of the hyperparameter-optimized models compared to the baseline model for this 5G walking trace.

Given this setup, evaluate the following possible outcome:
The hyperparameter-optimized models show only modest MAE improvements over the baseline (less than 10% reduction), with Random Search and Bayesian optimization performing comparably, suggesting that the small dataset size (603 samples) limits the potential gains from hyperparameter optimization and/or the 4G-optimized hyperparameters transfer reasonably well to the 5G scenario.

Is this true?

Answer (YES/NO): NO